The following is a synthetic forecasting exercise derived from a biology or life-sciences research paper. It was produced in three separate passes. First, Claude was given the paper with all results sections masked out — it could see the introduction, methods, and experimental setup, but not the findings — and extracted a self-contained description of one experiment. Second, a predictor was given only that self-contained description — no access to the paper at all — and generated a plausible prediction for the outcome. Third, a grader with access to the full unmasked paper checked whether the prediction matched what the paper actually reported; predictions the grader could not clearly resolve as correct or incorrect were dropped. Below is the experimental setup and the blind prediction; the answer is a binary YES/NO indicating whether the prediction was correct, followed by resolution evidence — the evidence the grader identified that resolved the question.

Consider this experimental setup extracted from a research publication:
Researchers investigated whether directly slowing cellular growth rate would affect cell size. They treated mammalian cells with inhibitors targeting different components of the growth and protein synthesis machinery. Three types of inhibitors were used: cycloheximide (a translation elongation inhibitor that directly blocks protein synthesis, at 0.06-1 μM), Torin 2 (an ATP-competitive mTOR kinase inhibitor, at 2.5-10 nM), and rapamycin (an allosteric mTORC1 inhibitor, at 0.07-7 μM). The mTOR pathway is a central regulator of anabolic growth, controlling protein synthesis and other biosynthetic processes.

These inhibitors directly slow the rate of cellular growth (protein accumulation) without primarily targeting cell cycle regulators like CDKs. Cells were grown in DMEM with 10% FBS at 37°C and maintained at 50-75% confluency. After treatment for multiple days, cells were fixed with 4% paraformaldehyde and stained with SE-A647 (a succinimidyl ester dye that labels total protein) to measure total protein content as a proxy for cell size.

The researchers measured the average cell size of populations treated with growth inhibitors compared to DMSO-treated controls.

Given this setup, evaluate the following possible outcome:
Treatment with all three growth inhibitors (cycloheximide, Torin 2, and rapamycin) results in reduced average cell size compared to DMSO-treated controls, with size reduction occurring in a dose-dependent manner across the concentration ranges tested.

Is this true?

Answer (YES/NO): NO